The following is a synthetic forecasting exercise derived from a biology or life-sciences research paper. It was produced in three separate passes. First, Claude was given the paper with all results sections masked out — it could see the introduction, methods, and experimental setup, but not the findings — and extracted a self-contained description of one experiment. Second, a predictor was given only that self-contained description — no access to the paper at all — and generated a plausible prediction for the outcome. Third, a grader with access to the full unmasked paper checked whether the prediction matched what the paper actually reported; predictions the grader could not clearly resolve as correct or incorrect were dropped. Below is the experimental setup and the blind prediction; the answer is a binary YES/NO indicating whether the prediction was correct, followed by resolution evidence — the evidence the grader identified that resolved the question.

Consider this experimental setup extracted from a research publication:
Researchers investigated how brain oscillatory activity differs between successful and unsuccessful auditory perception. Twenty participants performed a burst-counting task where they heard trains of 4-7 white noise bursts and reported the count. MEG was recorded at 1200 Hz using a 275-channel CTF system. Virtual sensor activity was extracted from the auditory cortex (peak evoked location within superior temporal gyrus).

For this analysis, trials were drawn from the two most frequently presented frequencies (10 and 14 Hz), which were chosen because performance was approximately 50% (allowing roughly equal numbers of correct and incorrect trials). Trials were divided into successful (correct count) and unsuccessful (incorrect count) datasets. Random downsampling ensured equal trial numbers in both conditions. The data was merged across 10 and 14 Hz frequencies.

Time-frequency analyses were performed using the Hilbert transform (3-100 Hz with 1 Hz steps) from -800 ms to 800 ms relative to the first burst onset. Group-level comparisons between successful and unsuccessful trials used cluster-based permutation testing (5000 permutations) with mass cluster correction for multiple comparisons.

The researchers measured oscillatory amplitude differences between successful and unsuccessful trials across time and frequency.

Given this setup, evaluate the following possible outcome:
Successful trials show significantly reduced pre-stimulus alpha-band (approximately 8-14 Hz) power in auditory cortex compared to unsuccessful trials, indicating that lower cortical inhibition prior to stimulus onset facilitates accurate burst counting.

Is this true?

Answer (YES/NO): NO